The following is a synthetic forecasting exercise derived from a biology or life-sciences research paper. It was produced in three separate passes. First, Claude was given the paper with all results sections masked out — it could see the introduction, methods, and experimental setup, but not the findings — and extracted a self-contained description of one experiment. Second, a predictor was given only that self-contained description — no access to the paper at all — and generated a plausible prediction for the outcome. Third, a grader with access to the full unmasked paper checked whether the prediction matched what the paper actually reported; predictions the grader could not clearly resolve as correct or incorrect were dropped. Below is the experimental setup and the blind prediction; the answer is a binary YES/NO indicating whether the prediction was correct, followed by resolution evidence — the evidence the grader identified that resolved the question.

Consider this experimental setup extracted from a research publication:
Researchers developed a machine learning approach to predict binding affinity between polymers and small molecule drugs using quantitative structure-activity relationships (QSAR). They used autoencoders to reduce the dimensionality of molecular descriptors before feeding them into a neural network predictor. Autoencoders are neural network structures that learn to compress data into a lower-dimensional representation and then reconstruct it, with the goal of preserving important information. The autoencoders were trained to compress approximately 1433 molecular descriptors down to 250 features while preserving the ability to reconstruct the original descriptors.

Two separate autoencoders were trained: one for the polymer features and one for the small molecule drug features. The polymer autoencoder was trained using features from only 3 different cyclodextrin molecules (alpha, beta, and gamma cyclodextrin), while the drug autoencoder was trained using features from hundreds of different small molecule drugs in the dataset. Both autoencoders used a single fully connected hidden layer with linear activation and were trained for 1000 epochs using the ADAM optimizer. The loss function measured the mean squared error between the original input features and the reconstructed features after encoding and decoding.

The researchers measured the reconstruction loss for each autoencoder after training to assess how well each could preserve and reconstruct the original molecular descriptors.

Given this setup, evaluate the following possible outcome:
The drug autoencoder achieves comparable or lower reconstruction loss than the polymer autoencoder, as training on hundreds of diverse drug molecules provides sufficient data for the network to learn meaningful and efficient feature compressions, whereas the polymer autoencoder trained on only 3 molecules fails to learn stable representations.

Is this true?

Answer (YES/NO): YES